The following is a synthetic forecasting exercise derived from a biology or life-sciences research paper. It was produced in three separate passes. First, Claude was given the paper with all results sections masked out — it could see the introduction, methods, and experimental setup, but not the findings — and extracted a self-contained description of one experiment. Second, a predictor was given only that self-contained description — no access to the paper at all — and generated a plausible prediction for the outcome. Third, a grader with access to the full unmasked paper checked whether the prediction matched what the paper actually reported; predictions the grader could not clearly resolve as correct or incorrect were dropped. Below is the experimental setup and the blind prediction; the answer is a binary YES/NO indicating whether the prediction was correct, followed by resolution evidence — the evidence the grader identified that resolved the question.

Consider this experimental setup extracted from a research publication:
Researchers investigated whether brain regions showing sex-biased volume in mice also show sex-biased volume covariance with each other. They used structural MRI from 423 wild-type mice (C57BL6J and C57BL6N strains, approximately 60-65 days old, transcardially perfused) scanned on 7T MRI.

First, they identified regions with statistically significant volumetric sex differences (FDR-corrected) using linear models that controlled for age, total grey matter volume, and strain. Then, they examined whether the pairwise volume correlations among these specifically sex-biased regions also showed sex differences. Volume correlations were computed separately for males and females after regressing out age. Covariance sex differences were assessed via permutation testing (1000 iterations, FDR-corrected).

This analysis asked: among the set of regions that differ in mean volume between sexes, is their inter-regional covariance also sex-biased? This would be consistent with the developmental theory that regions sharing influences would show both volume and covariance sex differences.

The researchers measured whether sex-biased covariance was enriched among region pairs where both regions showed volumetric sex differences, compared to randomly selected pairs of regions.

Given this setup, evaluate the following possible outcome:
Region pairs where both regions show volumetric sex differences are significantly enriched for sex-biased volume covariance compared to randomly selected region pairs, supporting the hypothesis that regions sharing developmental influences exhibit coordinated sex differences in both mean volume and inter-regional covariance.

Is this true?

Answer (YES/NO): NO